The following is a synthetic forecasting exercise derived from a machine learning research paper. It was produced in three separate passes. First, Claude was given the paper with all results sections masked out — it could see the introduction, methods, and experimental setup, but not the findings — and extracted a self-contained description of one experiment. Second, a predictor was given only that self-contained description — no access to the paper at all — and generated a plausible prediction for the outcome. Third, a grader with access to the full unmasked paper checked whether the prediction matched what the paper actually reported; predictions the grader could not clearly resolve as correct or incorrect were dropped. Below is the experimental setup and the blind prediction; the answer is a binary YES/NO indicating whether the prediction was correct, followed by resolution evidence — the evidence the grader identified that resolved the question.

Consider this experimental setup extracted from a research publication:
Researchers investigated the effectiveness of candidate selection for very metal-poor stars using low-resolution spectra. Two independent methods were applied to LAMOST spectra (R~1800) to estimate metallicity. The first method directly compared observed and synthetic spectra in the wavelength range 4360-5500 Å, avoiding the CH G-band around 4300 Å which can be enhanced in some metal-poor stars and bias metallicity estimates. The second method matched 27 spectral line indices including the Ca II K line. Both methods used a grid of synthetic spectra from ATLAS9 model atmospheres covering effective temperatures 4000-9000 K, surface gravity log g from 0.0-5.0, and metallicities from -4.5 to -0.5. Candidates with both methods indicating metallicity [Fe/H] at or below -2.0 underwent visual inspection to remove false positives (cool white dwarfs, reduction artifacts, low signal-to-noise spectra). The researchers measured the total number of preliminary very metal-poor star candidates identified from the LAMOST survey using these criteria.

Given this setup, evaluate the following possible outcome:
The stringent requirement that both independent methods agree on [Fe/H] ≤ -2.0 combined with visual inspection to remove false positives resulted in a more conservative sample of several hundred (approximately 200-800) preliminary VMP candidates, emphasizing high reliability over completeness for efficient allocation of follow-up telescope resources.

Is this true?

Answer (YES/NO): NO